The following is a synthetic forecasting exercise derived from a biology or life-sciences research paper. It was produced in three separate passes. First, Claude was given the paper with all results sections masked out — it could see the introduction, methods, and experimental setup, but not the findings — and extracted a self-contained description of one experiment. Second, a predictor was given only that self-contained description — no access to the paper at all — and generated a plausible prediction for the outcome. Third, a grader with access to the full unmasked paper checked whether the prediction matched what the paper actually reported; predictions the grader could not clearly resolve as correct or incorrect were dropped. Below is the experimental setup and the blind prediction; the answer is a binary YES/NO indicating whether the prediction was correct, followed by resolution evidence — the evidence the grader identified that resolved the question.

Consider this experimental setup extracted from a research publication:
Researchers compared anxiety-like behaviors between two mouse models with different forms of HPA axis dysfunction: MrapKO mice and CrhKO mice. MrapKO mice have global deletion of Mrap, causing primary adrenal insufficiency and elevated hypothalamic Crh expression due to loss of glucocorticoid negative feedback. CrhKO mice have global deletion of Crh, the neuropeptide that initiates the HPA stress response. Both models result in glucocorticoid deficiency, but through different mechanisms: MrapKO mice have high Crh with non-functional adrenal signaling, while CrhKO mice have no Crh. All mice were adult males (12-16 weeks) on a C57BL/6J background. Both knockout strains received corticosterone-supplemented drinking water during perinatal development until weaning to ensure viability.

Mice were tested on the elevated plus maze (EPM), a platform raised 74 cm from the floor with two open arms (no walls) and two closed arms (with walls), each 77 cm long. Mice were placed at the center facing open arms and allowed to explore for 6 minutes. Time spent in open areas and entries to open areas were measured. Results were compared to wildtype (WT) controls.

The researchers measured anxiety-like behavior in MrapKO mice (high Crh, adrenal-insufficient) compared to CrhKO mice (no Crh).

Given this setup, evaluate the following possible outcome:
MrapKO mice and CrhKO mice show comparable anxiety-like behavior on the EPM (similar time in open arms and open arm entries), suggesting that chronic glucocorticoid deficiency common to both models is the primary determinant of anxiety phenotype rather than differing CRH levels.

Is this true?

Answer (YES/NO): NO